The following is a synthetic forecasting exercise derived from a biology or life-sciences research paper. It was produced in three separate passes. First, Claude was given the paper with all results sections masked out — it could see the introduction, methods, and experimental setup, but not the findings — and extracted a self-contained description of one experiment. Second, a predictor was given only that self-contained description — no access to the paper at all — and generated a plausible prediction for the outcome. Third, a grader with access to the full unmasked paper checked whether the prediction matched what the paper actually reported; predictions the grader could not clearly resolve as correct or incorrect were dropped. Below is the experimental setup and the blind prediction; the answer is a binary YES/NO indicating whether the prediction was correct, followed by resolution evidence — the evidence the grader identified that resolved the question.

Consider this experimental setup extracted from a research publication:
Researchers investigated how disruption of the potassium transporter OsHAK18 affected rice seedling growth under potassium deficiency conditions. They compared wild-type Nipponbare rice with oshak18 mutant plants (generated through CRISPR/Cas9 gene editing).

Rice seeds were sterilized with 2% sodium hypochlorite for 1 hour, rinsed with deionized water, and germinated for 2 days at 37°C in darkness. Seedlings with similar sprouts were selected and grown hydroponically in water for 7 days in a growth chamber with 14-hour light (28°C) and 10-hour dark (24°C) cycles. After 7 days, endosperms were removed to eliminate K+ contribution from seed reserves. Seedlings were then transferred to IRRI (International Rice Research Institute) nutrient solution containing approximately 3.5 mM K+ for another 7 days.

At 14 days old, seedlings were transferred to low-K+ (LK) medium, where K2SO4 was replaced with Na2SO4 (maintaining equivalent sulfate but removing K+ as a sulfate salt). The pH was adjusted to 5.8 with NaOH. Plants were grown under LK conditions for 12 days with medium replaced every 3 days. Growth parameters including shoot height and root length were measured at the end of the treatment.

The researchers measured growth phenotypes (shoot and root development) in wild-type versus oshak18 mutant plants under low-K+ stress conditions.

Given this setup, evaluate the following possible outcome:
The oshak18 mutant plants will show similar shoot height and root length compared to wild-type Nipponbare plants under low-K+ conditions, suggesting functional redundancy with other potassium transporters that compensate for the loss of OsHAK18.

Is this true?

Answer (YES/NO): NO